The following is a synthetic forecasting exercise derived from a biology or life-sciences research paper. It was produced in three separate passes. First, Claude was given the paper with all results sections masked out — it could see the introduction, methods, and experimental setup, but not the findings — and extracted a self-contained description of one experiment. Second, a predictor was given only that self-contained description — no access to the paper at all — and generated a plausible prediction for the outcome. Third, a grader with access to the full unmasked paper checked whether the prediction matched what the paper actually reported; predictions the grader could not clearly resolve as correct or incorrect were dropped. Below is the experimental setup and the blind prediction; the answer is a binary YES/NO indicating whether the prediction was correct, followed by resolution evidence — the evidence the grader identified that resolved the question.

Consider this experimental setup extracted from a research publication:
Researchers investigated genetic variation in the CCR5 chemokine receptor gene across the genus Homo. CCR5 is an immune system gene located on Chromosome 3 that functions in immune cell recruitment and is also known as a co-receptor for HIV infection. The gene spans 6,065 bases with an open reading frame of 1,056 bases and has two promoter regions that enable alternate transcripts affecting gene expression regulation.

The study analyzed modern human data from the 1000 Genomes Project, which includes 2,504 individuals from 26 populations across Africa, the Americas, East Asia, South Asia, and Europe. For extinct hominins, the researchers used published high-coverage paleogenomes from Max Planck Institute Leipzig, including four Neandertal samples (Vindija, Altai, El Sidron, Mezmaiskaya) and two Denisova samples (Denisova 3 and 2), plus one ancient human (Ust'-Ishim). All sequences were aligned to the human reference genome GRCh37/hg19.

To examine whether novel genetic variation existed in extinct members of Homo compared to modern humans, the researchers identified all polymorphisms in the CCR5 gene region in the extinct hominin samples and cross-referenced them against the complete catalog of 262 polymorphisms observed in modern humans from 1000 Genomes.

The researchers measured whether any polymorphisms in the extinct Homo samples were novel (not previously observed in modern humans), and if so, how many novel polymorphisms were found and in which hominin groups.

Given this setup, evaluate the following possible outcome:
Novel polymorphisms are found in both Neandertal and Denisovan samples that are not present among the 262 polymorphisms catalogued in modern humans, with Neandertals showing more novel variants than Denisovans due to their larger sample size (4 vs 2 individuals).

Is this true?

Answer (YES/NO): NO